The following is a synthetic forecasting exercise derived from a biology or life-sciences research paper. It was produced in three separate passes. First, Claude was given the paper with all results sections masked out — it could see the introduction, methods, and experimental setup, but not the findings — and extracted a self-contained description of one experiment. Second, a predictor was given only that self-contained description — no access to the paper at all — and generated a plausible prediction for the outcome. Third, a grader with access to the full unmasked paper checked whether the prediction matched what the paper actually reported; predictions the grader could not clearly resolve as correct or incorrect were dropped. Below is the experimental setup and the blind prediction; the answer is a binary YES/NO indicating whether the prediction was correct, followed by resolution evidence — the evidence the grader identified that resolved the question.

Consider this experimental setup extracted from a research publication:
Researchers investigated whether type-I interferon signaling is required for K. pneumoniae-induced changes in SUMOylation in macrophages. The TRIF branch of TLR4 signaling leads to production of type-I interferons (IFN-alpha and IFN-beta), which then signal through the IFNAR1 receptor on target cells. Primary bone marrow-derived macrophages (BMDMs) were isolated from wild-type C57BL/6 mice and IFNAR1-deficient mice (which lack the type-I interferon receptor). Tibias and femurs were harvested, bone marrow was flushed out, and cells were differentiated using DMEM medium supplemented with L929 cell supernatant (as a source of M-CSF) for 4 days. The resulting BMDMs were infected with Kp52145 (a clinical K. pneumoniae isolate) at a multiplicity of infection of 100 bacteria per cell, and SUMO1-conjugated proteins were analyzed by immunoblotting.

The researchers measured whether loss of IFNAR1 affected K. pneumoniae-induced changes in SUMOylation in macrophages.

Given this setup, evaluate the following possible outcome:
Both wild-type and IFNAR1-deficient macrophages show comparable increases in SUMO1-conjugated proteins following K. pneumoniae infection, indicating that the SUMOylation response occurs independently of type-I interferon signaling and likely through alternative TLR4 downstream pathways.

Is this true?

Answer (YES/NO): NO